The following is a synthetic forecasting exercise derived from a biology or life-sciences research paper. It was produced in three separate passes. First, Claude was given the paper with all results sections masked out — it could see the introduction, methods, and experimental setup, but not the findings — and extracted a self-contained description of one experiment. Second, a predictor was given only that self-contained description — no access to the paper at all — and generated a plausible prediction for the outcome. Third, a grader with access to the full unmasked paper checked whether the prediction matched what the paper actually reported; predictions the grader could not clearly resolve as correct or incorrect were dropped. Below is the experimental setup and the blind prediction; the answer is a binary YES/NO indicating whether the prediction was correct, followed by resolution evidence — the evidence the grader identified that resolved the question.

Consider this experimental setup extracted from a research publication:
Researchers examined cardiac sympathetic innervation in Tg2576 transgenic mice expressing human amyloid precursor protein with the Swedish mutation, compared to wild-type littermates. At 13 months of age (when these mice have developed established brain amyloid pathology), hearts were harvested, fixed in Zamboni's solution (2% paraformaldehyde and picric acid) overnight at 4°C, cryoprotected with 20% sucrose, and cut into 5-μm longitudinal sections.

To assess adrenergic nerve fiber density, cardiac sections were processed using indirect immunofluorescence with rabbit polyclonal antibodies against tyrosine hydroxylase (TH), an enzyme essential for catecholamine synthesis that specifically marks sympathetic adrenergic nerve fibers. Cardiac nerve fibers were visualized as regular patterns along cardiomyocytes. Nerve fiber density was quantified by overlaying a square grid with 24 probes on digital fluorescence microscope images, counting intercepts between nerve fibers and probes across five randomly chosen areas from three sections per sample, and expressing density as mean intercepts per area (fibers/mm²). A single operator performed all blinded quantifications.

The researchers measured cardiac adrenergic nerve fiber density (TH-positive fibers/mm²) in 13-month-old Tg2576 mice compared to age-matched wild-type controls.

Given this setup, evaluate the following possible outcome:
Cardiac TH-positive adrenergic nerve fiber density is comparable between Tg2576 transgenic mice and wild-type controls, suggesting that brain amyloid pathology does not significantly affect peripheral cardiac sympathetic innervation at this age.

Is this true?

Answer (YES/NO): NO